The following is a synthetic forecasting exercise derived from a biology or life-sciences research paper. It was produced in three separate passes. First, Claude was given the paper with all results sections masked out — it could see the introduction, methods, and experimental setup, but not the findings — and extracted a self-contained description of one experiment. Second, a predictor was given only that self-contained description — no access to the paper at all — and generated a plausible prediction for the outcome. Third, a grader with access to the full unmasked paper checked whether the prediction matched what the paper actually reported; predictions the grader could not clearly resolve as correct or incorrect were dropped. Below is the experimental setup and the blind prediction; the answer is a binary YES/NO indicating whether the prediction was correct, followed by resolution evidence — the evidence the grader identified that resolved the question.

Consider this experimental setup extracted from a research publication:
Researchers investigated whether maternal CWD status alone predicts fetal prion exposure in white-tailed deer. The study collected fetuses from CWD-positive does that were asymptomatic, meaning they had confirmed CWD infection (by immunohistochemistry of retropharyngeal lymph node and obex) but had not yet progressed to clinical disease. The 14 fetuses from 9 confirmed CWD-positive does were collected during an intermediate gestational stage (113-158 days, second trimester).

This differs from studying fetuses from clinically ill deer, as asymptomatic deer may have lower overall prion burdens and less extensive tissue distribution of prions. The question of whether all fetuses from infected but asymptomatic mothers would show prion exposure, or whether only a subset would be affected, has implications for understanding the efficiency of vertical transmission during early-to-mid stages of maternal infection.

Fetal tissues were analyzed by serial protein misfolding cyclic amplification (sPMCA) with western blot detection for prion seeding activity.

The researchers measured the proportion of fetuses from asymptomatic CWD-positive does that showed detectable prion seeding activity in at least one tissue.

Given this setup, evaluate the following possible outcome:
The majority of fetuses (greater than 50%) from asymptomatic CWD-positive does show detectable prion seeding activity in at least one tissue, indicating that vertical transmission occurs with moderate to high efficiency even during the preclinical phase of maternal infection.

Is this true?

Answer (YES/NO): NO